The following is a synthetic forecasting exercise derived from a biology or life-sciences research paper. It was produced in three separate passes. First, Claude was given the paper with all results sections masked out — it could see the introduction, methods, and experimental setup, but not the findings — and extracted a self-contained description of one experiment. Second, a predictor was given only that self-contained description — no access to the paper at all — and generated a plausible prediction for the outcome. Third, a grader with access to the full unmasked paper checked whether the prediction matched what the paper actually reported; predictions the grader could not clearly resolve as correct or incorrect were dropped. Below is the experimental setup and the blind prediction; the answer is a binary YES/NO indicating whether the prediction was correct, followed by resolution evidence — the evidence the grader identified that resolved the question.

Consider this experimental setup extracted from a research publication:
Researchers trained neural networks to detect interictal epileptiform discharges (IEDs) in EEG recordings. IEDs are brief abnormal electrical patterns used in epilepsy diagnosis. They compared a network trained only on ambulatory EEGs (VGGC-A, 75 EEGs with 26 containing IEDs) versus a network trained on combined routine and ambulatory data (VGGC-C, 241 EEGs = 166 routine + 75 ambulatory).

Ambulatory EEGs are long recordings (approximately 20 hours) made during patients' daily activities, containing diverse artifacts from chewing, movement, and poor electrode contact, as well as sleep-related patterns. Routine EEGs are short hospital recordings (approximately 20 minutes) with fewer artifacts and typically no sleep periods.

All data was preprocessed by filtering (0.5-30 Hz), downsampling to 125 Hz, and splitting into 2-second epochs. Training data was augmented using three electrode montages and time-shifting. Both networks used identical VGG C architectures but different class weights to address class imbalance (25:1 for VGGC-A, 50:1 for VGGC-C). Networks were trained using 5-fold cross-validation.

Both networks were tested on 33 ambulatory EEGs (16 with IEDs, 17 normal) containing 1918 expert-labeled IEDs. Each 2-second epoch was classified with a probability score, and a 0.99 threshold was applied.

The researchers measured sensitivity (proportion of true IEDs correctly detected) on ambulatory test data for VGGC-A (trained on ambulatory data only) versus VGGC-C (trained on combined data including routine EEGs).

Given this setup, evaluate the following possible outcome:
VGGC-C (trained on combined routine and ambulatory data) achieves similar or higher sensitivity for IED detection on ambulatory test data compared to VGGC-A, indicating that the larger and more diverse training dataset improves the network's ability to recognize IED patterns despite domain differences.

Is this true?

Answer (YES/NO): YES